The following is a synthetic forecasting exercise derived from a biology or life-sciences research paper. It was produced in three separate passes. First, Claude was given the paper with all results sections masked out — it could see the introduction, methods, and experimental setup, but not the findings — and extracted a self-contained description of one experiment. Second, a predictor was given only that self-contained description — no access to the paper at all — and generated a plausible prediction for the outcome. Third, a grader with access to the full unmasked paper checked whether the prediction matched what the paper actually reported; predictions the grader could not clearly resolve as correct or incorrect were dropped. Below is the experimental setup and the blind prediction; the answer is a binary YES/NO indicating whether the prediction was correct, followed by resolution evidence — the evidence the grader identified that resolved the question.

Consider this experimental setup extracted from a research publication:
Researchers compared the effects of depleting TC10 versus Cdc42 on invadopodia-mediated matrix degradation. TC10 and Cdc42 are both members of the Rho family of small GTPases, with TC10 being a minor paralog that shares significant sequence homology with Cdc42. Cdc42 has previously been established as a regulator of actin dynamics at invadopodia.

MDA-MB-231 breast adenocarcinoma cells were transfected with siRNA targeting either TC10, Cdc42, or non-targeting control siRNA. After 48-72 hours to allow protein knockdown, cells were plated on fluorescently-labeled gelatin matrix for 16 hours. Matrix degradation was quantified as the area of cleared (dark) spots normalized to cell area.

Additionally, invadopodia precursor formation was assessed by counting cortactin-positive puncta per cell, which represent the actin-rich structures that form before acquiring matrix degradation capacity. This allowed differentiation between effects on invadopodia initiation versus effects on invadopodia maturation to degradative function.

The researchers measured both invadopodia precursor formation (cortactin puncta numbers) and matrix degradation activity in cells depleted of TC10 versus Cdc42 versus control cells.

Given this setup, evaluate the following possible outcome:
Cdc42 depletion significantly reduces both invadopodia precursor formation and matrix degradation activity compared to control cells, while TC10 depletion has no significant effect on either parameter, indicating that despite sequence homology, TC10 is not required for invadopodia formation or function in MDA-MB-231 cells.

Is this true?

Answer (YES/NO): NO